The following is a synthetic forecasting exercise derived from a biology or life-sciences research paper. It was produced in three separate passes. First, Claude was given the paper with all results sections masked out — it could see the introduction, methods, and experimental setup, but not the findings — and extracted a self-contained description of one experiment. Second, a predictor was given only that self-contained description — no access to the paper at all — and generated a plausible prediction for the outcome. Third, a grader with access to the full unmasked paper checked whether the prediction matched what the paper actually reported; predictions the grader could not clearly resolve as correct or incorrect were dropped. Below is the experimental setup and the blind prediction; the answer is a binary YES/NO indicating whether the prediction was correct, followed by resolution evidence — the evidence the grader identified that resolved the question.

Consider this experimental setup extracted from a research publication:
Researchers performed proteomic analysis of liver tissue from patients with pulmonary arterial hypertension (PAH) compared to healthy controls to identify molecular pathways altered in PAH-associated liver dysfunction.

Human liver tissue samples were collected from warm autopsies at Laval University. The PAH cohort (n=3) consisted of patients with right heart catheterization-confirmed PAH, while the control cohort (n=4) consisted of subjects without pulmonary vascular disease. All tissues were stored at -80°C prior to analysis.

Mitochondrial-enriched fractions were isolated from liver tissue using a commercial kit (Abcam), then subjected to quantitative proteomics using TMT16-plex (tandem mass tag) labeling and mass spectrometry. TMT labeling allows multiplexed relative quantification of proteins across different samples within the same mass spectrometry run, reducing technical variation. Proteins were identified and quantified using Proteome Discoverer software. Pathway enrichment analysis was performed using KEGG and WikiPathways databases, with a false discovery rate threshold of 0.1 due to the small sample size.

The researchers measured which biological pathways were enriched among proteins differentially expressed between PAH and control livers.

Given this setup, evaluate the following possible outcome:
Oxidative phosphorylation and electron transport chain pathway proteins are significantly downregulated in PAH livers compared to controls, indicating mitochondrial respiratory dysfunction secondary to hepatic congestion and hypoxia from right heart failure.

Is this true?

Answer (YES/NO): NO